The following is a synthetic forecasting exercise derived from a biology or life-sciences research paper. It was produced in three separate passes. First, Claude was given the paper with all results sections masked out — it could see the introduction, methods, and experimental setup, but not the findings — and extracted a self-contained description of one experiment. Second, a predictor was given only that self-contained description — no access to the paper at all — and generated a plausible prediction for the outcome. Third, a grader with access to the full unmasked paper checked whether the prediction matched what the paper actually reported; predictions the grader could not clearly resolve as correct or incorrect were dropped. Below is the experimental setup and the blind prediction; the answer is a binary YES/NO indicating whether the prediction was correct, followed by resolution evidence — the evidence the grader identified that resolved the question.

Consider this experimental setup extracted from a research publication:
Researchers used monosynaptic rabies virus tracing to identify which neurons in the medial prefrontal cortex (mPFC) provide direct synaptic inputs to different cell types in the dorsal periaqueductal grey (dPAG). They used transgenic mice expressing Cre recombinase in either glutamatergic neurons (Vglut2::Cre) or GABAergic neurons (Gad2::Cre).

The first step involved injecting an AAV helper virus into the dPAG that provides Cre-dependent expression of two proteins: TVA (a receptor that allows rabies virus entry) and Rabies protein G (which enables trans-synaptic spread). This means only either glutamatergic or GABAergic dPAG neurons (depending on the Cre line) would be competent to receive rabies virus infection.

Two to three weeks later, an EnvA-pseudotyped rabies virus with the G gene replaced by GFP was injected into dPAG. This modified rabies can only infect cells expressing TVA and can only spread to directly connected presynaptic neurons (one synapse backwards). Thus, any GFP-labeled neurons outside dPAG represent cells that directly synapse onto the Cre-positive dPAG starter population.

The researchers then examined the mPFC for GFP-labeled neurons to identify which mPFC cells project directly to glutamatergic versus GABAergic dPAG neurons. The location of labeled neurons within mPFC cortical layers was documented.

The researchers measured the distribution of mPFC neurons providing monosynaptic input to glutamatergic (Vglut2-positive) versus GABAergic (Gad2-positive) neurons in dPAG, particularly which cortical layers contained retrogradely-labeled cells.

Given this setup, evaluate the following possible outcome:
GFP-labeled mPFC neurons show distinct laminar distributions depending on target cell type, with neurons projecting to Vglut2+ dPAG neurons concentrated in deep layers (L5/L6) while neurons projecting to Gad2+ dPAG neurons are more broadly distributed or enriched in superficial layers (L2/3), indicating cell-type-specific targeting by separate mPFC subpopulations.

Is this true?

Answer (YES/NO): NO